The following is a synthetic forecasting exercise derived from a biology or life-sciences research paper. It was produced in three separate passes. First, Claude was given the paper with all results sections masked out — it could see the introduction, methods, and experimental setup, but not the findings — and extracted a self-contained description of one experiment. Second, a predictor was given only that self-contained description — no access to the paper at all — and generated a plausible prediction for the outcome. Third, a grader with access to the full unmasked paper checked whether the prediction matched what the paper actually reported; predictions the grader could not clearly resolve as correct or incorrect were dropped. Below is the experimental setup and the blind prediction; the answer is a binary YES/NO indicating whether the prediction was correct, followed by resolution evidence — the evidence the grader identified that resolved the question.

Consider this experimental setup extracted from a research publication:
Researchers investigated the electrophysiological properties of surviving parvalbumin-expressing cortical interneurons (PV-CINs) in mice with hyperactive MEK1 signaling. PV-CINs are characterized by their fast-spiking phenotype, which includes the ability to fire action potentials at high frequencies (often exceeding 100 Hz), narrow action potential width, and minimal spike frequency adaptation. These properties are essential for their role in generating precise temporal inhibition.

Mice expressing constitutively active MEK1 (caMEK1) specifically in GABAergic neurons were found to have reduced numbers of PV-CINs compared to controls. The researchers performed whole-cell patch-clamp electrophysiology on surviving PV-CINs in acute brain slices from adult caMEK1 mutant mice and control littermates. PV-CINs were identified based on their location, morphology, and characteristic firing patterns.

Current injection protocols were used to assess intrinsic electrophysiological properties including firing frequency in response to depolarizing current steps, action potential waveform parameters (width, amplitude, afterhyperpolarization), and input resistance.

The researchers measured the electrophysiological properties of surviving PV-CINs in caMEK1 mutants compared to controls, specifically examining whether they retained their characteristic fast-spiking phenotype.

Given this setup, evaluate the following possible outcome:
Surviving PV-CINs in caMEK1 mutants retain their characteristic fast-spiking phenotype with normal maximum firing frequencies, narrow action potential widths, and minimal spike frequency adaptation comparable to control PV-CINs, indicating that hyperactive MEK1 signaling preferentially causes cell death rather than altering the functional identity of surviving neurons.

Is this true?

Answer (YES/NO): NO